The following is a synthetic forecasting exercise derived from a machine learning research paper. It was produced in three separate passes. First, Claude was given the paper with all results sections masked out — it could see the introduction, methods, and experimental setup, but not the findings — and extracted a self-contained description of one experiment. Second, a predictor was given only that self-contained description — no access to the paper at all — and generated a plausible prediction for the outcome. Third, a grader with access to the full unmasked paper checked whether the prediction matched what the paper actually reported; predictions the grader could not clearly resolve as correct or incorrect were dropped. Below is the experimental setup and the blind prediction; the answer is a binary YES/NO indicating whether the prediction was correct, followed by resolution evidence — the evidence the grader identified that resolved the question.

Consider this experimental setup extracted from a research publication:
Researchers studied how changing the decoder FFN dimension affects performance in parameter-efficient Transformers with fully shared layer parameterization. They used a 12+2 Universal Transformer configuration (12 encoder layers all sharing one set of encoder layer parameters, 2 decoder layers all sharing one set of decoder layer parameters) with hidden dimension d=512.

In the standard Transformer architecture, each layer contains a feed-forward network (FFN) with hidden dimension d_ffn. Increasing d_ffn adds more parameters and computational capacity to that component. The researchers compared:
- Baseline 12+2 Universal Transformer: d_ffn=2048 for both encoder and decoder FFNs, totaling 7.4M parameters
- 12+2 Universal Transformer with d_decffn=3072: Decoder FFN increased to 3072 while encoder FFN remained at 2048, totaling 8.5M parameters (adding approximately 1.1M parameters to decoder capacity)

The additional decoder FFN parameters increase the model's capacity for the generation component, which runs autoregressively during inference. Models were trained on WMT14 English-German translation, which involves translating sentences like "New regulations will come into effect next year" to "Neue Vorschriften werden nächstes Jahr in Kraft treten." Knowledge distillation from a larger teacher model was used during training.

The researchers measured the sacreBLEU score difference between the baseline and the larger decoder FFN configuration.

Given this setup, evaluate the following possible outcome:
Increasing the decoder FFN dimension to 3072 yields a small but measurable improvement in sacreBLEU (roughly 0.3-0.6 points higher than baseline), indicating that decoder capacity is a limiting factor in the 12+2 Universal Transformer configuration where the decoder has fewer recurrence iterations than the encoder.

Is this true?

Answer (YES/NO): NO